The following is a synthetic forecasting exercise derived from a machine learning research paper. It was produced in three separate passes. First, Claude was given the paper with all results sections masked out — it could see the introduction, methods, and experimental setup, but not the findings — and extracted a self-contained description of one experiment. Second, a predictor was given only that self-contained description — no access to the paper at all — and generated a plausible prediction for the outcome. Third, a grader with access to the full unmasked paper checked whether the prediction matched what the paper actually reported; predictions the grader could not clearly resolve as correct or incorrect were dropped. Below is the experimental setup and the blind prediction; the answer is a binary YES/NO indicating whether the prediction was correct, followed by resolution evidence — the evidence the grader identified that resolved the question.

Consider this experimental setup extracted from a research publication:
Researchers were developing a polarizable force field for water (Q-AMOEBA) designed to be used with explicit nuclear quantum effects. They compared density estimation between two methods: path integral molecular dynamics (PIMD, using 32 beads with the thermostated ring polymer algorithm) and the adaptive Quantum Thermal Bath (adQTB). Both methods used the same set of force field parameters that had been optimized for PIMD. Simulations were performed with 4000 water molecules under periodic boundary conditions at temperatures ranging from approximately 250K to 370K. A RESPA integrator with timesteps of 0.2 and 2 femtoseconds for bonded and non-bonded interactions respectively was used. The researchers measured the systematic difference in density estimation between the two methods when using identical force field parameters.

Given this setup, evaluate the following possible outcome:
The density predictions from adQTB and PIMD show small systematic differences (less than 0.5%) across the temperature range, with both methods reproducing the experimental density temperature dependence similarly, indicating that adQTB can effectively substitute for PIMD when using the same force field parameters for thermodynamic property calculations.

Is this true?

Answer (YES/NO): NO